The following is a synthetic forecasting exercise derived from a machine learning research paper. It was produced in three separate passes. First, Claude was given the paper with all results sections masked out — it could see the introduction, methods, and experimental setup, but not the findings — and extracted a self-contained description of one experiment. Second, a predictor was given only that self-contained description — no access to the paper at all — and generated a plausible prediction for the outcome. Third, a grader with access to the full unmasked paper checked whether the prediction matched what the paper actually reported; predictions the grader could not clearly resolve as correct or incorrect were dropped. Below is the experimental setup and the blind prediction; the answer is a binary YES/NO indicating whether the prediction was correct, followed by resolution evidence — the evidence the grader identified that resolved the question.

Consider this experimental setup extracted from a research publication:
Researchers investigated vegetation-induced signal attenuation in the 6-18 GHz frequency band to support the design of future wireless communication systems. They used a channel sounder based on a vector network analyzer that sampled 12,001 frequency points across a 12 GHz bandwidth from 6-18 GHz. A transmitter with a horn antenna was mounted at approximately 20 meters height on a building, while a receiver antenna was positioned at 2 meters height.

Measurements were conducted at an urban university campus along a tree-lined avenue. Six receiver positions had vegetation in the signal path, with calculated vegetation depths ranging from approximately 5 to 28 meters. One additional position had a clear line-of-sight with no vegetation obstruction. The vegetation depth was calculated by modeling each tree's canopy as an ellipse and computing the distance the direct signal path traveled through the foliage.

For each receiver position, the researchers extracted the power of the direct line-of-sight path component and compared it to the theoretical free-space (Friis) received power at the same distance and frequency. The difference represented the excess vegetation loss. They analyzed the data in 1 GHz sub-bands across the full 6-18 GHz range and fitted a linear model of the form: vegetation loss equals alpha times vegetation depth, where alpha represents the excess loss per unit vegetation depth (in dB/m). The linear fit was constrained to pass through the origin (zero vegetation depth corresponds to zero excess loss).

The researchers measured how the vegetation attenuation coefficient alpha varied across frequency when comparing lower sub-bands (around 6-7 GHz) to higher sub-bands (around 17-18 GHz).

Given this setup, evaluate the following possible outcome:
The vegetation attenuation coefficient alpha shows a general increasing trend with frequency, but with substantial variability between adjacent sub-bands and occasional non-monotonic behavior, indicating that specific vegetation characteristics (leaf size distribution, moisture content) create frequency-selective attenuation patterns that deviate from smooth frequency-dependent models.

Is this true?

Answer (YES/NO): NO